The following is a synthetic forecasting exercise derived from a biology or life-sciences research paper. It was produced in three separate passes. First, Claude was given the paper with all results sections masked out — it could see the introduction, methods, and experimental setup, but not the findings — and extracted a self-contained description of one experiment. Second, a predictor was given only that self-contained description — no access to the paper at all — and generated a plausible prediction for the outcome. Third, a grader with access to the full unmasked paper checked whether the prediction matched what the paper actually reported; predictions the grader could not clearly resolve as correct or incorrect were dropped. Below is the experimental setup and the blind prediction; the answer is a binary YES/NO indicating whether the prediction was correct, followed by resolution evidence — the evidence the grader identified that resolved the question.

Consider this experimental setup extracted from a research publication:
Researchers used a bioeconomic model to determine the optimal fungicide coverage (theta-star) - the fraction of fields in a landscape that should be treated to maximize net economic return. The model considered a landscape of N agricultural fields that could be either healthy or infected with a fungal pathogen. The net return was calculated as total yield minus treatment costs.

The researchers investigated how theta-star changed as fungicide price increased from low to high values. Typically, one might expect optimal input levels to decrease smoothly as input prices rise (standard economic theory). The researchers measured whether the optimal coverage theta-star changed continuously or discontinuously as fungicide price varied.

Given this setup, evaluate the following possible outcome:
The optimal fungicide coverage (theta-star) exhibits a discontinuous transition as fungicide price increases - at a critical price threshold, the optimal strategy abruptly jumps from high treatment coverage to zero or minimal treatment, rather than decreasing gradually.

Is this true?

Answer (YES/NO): YES